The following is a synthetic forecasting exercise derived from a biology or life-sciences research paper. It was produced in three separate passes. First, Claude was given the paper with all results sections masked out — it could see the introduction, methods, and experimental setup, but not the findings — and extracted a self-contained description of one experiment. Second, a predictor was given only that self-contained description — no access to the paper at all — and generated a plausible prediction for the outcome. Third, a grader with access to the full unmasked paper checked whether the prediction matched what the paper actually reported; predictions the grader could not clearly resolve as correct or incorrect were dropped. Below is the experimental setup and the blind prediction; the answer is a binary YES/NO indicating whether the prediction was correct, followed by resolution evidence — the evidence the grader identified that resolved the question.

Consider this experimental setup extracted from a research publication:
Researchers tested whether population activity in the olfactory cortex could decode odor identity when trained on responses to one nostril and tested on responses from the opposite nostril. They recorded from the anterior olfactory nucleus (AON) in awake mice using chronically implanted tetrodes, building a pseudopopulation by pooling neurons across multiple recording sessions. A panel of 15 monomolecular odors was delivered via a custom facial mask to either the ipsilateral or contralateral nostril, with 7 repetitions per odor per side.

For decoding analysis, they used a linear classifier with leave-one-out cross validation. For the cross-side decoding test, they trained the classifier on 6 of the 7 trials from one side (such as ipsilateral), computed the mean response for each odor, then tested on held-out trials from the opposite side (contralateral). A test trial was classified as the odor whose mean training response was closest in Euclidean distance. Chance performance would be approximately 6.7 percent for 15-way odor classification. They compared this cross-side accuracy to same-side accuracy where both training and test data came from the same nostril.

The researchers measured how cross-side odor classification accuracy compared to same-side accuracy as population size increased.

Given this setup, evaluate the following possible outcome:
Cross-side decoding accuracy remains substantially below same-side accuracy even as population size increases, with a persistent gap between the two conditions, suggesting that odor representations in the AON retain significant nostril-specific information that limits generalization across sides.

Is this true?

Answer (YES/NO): NO